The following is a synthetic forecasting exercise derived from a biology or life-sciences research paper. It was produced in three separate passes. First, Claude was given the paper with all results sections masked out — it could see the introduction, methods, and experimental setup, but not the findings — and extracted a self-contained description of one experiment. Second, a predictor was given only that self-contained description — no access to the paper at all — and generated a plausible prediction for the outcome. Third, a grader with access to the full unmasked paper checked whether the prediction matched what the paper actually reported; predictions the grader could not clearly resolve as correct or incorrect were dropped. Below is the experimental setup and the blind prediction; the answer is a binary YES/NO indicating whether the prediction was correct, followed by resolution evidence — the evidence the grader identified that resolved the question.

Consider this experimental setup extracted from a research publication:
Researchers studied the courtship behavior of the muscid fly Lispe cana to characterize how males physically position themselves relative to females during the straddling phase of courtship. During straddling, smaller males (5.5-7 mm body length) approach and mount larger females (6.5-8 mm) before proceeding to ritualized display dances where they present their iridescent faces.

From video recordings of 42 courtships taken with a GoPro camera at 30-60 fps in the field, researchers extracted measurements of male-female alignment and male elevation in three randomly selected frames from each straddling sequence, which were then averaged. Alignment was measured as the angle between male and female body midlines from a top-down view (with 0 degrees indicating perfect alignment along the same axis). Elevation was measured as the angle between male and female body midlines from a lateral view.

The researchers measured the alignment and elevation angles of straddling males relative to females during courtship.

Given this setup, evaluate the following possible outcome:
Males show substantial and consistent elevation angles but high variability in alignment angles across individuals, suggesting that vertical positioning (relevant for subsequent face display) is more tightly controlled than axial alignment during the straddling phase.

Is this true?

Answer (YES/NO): NO